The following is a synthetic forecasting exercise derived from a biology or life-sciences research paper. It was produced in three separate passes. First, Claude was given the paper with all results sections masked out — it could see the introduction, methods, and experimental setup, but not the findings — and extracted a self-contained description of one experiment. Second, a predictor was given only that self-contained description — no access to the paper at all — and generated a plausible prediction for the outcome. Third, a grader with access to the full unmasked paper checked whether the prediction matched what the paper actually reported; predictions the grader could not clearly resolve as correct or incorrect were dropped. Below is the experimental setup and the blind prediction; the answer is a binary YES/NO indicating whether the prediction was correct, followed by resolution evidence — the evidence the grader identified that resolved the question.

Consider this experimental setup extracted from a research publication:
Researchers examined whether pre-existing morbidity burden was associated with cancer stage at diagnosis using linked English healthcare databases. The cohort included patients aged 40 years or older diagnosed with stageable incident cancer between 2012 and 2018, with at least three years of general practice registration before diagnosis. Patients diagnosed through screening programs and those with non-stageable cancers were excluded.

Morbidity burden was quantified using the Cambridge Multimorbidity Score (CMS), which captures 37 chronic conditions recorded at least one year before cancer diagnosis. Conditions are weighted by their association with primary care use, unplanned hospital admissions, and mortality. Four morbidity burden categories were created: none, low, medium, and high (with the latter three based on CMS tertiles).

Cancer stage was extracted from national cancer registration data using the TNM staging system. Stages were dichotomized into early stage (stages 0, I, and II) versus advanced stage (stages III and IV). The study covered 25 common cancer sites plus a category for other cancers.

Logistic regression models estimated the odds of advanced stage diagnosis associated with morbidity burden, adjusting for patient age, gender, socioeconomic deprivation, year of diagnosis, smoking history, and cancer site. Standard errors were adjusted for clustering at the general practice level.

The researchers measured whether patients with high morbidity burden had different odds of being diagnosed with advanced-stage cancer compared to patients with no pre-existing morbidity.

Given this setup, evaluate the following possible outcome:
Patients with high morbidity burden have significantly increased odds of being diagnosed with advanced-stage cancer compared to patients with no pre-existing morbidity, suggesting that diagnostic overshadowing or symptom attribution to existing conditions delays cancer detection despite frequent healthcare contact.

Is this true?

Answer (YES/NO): NO